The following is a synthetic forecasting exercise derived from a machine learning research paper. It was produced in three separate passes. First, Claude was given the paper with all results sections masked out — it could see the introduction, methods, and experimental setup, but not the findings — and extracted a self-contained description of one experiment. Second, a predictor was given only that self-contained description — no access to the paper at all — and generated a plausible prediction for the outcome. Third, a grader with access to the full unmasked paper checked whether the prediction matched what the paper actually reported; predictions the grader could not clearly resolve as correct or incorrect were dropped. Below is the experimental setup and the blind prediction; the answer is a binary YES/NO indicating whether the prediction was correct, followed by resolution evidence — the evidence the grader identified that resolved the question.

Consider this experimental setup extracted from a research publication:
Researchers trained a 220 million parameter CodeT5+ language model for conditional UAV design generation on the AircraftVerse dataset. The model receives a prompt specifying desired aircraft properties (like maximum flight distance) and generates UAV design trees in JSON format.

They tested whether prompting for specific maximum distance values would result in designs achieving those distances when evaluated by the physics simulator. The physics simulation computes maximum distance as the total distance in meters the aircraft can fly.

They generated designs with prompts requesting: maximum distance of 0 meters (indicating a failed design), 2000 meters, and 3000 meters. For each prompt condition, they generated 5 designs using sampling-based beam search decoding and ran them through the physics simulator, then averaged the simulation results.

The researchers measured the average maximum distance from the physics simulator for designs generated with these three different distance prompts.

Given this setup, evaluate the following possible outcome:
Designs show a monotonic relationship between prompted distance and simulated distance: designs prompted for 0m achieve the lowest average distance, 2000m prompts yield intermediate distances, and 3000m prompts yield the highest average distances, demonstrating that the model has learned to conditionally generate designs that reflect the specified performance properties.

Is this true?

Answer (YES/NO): YES